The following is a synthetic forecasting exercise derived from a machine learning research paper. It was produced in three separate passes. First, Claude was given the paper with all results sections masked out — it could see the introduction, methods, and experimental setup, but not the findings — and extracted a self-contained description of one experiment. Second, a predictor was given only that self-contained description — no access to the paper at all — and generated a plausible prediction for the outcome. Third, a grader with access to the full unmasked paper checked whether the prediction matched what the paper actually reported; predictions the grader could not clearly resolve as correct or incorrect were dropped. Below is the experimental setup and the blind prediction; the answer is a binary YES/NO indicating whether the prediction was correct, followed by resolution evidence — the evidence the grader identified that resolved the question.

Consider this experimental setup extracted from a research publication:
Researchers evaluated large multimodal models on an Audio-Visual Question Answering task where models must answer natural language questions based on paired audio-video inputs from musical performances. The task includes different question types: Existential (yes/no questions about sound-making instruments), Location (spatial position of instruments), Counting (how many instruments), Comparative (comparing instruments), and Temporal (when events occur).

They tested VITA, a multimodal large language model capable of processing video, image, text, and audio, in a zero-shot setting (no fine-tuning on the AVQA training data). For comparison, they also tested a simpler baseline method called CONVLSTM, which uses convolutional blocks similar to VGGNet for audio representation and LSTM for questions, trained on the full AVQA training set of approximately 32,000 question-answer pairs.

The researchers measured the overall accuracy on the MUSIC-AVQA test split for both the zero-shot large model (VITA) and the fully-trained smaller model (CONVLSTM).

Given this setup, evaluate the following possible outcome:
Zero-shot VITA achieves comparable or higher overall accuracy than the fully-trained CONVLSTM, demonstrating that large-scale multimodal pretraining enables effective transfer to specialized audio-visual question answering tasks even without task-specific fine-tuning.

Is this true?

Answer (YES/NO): NO